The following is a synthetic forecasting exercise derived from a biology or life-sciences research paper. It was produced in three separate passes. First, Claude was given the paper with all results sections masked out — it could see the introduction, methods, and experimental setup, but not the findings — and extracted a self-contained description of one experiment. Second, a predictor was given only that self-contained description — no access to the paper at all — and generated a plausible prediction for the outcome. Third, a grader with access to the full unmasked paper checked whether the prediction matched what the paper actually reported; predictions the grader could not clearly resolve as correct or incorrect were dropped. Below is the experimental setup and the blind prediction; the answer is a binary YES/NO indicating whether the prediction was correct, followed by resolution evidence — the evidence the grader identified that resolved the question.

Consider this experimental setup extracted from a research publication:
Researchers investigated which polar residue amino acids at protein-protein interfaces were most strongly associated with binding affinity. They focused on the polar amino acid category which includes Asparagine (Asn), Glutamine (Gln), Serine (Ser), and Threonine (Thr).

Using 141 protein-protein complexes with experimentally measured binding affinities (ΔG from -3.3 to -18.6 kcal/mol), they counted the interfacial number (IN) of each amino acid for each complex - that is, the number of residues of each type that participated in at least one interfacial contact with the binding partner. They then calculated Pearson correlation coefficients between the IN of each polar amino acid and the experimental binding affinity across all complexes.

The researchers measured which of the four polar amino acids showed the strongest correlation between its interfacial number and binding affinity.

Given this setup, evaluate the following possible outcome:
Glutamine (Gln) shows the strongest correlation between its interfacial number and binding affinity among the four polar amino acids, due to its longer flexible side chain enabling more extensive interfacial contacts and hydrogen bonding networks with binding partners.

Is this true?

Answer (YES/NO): NO